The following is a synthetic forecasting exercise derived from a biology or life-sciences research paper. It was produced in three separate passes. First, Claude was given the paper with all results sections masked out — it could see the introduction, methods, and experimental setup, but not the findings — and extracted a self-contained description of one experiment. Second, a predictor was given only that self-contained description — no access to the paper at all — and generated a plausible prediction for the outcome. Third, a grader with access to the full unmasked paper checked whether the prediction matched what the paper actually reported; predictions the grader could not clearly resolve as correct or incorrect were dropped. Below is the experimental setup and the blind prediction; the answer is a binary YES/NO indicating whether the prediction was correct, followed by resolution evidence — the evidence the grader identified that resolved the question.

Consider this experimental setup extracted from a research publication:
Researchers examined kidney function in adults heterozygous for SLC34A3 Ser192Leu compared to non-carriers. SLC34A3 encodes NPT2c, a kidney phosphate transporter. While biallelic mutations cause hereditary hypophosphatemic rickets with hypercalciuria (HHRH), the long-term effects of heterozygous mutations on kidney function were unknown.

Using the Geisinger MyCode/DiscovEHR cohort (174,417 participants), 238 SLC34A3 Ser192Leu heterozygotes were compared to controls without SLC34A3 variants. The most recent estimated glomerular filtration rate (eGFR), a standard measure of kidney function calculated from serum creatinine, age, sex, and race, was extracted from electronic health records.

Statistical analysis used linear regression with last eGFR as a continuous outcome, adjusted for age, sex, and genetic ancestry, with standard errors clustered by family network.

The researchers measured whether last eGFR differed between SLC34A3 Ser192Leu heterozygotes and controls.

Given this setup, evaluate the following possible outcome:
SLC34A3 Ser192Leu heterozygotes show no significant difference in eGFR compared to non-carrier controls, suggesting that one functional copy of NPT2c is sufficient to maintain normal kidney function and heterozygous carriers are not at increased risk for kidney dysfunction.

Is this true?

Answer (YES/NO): NO